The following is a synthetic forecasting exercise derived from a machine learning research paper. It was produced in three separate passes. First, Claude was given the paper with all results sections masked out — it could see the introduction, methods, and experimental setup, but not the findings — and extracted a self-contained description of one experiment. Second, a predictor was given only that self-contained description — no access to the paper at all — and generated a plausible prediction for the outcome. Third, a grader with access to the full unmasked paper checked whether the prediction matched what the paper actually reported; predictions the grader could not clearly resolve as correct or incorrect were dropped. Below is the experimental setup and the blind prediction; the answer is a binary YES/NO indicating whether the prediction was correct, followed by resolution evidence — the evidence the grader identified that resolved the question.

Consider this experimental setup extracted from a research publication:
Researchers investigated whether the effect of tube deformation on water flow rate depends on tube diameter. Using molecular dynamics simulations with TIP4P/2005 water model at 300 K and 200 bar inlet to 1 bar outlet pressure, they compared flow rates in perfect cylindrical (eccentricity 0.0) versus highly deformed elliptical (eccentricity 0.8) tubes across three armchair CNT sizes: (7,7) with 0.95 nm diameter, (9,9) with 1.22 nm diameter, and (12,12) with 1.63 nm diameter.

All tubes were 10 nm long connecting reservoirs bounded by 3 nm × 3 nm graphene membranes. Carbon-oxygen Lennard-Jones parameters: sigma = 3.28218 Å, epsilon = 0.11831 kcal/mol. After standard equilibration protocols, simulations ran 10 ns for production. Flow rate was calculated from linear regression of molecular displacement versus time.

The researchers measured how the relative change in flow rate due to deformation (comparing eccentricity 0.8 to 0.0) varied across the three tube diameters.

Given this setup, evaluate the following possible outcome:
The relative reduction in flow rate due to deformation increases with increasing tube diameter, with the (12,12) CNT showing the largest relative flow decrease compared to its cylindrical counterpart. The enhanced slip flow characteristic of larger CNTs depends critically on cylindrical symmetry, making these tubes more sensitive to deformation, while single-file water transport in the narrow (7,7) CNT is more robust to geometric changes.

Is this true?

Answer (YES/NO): NO